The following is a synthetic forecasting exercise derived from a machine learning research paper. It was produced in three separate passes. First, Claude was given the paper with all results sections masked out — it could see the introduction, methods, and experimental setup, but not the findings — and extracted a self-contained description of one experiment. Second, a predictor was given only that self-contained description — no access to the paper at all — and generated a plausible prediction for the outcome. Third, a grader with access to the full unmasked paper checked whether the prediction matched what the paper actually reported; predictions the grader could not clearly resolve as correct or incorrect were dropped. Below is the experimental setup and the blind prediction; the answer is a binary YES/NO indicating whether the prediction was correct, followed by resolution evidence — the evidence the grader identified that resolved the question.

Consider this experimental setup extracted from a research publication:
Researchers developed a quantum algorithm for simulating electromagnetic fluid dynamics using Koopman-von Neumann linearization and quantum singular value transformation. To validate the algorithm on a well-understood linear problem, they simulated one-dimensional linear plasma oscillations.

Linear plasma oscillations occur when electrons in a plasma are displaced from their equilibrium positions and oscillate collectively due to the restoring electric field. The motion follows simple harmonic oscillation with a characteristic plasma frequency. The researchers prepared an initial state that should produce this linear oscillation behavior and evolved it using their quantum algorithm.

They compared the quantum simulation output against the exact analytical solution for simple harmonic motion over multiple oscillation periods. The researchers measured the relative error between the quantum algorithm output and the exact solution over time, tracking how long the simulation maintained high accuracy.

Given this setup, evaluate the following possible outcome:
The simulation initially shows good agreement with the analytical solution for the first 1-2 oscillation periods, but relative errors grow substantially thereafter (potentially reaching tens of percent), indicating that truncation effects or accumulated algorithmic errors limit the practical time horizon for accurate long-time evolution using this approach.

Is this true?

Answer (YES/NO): NO